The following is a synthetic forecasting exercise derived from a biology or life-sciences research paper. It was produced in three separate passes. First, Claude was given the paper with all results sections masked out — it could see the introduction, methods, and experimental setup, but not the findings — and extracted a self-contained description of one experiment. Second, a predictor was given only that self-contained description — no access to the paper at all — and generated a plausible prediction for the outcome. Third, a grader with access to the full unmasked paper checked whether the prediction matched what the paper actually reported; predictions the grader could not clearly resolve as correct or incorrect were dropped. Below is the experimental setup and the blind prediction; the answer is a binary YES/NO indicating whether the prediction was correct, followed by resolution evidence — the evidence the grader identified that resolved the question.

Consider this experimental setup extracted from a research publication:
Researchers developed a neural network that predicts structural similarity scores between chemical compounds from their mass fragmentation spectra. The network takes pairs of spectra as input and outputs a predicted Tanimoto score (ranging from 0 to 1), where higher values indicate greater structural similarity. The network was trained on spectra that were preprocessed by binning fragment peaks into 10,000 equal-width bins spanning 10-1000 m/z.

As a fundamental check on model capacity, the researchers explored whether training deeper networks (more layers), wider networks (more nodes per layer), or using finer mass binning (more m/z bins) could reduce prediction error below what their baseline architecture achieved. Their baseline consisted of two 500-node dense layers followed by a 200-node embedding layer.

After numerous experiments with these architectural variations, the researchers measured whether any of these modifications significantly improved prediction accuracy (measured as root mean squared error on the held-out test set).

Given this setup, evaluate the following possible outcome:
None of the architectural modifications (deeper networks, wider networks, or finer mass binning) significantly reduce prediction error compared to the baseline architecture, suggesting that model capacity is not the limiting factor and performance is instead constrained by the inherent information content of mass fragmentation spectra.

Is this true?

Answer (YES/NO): NO